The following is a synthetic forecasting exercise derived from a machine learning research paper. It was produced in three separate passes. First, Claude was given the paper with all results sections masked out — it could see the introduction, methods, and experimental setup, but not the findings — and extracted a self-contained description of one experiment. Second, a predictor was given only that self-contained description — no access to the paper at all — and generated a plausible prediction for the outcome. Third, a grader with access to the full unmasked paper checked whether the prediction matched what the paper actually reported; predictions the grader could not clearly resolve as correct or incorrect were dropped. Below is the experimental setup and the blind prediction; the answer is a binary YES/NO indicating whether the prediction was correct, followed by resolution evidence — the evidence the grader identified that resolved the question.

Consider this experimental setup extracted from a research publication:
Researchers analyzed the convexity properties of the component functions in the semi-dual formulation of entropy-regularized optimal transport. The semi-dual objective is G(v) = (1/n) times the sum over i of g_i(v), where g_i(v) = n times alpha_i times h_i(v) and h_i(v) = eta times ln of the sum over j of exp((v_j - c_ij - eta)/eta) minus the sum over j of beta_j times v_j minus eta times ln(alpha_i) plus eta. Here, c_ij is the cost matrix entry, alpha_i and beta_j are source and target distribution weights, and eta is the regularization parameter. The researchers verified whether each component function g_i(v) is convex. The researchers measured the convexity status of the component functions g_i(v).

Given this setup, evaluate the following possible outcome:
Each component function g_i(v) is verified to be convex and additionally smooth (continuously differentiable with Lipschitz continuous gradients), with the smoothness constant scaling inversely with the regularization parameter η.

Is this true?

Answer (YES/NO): YES